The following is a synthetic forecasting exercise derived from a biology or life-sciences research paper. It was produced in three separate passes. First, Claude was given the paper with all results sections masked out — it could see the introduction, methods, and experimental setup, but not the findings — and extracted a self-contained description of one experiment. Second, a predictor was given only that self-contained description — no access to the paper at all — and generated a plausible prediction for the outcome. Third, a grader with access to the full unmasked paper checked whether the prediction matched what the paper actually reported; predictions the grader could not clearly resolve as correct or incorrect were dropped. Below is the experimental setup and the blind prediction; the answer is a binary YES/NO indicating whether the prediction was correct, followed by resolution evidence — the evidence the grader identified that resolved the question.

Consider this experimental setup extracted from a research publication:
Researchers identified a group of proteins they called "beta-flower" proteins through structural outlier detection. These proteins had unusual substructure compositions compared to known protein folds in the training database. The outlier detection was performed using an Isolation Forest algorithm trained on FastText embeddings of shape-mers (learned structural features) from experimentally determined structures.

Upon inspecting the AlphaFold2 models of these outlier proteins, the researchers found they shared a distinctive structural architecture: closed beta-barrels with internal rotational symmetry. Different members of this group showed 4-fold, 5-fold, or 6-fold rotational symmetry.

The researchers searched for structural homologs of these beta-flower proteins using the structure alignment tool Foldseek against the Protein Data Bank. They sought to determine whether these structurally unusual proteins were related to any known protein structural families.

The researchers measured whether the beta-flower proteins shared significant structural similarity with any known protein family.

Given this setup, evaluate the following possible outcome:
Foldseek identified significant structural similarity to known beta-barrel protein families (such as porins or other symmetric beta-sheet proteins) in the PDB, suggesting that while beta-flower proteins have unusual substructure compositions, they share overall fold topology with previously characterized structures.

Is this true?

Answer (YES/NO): NO